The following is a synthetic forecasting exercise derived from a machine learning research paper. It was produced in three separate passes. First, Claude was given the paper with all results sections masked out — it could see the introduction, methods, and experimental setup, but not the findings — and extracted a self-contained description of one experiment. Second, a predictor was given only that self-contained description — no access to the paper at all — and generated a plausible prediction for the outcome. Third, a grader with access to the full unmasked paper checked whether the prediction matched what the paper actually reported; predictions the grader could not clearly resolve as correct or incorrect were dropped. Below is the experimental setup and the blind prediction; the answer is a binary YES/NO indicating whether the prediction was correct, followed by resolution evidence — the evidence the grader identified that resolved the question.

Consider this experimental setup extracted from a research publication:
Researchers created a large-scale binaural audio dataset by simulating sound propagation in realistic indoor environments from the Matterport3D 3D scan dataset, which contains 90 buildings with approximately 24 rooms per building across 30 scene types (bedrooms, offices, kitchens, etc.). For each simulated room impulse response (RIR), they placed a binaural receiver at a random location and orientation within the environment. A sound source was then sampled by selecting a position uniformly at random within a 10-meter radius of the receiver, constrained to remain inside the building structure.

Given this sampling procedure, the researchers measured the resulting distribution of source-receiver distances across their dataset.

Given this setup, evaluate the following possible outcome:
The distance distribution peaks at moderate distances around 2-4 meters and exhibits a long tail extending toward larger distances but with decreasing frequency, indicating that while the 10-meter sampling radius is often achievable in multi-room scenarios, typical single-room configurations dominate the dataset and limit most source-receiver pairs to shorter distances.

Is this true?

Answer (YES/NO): NO